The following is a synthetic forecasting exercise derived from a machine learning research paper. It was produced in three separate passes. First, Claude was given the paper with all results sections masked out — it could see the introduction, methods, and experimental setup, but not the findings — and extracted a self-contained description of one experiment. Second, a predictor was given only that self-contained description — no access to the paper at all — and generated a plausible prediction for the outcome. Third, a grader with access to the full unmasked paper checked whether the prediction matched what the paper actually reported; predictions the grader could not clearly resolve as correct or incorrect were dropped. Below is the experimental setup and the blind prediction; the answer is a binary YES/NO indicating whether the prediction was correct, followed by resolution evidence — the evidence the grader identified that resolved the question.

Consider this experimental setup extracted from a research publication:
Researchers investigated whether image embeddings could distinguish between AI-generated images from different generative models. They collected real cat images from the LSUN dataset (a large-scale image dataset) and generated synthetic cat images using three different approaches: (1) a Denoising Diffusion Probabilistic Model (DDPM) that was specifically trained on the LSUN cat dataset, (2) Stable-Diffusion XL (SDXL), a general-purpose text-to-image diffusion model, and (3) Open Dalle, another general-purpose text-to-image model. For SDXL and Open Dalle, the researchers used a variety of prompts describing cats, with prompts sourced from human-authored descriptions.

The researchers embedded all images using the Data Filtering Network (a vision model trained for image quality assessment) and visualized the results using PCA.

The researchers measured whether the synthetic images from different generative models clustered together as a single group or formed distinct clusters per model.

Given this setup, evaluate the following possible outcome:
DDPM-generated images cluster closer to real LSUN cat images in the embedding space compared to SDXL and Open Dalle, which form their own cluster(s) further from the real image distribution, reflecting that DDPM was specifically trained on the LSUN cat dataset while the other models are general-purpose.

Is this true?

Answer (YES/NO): YES